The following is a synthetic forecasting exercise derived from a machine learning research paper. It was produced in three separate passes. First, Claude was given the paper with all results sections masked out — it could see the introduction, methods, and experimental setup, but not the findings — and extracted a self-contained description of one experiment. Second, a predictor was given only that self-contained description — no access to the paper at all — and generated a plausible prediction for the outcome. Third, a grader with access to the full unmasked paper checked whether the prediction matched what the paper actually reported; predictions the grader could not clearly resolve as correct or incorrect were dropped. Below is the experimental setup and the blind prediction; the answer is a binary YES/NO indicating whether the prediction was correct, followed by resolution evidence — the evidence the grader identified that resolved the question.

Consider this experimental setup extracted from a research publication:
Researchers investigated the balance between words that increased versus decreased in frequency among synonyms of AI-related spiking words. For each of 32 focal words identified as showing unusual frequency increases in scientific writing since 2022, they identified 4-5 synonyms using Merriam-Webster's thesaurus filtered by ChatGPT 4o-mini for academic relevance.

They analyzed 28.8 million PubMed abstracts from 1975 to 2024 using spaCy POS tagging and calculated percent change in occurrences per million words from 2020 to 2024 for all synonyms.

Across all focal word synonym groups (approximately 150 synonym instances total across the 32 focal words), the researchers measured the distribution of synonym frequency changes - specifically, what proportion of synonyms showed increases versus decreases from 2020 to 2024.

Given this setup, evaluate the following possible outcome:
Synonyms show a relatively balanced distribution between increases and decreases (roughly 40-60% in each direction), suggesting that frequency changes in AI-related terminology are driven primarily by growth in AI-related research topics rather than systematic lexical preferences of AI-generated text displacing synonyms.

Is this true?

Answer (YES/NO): NO